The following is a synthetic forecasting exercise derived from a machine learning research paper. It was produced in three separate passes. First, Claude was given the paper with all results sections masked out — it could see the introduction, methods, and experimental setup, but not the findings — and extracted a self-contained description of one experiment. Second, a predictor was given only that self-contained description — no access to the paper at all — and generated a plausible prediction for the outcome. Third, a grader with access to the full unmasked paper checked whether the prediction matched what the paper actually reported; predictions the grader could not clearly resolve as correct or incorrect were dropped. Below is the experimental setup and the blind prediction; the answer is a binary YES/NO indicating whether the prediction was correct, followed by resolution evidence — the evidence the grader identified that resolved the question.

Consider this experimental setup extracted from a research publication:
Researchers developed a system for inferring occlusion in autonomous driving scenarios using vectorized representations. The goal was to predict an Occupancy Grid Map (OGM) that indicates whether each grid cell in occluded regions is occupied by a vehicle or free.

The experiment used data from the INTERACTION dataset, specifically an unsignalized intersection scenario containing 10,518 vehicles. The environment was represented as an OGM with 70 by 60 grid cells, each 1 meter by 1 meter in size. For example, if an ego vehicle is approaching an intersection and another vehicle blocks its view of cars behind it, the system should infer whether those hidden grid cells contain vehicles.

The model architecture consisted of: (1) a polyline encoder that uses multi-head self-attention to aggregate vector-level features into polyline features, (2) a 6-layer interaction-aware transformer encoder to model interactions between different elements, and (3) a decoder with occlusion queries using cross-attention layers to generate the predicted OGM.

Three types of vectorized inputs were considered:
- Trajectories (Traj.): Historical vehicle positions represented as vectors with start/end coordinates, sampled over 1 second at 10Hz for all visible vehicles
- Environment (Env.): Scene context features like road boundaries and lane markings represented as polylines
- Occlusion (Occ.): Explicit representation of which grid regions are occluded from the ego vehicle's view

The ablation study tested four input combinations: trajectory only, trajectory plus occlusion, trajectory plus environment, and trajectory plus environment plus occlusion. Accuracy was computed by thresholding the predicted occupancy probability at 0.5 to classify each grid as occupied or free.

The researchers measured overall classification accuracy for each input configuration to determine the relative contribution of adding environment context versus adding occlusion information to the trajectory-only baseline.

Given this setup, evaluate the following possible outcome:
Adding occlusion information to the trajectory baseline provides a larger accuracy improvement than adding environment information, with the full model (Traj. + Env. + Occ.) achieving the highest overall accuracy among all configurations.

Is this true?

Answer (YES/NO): NO